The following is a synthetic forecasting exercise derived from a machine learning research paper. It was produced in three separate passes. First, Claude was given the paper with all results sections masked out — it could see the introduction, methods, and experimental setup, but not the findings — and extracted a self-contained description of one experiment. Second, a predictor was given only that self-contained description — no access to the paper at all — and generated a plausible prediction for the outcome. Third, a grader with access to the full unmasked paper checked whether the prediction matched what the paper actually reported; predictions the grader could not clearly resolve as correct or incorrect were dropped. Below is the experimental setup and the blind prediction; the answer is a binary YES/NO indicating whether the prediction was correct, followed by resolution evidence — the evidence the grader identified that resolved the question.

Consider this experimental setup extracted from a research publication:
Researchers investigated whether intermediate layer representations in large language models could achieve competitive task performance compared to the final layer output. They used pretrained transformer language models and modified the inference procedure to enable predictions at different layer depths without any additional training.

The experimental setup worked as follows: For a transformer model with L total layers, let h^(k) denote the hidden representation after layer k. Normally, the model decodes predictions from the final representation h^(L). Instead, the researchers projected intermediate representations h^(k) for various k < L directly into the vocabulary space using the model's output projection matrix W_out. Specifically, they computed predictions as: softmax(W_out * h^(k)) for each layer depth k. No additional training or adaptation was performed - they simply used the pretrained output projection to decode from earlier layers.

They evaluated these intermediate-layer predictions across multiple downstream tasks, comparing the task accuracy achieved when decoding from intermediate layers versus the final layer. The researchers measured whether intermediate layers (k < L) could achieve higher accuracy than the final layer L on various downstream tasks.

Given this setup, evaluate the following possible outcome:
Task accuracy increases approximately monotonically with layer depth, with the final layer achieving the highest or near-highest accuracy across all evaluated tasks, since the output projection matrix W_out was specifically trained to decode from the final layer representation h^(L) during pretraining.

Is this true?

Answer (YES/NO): NO